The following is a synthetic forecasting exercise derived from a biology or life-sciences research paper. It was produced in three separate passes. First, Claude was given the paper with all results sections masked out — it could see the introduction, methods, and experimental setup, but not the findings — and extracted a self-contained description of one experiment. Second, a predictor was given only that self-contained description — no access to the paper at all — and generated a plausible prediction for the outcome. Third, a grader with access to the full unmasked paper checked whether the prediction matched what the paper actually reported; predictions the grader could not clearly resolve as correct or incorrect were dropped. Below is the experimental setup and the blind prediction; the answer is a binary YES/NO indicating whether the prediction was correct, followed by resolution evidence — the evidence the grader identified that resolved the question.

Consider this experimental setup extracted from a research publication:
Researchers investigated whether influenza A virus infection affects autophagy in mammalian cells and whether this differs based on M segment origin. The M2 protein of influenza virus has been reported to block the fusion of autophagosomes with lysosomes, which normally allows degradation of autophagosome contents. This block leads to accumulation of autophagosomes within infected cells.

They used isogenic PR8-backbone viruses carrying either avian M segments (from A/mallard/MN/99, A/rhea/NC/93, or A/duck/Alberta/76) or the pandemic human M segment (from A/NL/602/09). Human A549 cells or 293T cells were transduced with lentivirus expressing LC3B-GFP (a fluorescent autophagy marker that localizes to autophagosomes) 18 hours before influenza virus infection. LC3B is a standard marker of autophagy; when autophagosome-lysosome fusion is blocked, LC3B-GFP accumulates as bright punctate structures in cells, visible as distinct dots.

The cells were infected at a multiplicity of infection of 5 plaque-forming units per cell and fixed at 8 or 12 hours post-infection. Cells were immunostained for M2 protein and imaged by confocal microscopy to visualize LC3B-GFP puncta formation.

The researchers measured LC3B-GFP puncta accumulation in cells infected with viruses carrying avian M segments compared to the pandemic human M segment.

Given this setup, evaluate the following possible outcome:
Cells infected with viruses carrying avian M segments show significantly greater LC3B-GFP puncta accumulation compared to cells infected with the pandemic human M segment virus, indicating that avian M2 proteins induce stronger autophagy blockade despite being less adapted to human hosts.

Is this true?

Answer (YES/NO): YES